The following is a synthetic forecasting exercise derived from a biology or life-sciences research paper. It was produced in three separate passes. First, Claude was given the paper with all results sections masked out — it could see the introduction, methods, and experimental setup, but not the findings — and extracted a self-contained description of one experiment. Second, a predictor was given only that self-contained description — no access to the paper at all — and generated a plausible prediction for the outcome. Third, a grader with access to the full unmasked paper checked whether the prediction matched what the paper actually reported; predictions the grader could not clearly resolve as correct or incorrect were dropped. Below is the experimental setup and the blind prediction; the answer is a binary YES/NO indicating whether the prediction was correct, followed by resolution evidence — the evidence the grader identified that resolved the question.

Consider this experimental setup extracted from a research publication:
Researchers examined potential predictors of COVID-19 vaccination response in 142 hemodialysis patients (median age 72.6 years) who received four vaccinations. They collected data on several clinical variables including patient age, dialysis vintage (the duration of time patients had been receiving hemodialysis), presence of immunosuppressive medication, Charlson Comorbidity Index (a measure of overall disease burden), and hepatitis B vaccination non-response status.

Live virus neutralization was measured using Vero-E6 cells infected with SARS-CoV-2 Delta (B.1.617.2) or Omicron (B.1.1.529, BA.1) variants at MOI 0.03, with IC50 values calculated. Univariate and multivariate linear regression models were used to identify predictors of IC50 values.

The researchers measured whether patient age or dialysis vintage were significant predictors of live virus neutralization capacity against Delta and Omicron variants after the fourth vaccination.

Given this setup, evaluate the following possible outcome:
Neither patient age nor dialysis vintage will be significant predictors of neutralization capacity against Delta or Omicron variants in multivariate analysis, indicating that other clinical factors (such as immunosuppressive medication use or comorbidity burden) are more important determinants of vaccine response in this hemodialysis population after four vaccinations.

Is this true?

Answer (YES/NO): YES